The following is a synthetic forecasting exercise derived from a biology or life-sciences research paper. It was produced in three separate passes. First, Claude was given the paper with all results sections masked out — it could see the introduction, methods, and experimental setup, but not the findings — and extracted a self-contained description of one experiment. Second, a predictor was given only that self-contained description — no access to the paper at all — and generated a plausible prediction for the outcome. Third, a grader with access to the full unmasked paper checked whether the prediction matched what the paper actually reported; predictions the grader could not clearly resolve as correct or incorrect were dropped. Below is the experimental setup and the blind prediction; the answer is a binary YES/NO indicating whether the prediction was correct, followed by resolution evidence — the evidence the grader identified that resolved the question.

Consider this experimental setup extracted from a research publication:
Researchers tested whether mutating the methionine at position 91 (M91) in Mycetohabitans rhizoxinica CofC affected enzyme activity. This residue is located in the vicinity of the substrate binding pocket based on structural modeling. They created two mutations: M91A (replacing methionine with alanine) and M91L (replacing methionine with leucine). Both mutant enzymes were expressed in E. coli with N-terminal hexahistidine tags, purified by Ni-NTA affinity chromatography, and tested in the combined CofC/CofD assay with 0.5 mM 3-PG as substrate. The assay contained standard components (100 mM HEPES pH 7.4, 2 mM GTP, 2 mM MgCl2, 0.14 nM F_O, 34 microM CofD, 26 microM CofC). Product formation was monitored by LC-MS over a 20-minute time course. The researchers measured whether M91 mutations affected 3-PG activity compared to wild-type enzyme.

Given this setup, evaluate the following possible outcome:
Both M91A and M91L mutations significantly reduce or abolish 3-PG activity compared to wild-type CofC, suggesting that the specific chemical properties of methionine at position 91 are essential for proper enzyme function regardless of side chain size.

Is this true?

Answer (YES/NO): NO